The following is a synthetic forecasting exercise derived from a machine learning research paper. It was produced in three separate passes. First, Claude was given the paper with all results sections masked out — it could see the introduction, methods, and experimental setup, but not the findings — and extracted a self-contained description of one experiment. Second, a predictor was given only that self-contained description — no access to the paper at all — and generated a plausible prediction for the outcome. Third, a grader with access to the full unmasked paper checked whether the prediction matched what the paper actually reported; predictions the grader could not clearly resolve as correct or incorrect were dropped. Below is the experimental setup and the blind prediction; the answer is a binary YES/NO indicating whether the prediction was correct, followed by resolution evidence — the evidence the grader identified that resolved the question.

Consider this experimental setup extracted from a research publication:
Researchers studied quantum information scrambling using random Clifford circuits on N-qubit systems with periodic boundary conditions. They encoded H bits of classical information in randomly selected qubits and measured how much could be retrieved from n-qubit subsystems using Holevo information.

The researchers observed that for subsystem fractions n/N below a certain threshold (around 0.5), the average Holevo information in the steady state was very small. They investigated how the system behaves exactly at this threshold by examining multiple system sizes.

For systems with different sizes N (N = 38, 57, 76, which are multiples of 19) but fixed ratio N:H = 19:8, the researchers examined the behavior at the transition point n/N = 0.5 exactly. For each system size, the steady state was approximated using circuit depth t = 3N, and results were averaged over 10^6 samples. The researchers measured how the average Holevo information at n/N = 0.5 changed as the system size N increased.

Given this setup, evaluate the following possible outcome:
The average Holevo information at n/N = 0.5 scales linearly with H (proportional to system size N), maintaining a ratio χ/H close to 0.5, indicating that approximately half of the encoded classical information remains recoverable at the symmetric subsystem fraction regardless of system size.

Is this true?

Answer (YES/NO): NO